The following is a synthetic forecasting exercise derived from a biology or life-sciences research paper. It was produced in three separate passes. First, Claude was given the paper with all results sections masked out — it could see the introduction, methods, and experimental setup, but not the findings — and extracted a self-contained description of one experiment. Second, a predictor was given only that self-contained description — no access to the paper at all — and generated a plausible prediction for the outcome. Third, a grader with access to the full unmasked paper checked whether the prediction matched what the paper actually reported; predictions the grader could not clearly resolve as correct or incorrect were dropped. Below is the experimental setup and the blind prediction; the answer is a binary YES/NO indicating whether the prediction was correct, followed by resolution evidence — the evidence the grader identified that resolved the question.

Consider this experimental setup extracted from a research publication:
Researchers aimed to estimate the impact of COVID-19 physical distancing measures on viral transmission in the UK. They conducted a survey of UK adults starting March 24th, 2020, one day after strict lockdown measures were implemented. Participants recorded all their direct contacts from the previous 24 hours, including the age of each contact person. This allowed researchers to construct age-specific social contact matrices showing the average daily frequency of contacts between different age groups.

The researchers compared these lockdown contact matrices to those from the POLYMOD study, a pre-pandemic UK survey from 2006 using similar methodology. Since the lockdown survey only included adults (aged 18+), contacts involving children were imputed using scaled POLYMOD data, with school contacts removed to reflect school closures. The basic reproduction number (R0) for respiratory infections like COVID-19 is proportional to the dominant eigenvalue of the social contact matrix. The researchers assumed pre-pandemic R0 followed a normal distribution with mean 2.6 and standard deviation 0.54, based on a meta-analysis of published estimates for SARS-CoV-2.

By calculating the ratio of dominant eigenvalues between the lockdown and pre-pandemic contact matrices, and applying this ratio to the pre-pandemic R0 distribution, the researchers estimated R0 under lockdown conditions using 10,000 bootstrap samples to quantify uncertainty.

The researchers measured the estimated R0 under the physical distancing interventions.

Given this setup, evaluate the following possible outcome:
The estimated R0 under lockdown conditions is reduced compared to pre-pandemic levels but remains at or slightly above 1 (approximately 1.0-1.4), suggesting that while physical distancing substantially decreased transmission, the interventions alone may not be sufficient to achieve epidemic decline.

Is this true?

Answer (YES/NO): NO